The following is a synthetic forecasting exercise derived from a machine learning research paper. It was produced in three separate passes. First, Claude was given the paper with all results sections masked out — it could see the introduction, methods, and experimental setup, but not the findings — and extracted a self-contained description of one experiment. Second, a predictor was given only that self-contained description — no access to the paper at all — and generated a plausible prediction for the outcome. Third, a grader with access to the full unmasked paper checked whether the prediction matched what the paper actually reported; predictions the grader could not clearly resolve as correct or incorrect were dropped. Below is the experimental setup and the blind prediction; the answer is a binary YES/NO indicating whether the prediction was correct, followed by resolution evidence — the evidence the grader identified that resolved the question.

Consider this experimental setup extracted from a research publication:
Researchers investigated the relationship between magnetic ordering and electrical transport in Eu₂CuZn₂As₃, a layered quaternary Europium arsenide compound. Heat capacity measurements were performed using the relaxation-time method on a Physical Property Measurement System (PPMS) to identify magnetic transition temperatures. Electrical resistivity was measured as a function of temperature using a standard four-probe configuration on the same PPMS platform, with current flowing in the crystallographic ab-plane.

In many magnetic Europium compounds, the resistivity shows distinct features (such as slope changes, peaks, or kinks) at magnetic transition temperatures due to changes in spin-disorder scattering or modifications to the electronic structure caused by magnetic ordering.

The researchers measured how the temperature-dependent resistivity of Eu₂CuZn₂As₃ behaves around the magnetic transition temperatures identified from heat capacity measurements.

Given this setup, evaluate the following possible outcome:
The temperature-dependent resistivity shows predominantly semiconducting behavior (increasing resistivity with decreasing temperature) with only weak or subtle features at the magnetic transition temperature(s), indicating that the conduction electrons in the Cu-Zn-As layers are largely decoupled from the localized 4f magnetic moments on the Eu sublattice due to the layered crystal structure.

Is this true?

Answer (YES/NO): NO